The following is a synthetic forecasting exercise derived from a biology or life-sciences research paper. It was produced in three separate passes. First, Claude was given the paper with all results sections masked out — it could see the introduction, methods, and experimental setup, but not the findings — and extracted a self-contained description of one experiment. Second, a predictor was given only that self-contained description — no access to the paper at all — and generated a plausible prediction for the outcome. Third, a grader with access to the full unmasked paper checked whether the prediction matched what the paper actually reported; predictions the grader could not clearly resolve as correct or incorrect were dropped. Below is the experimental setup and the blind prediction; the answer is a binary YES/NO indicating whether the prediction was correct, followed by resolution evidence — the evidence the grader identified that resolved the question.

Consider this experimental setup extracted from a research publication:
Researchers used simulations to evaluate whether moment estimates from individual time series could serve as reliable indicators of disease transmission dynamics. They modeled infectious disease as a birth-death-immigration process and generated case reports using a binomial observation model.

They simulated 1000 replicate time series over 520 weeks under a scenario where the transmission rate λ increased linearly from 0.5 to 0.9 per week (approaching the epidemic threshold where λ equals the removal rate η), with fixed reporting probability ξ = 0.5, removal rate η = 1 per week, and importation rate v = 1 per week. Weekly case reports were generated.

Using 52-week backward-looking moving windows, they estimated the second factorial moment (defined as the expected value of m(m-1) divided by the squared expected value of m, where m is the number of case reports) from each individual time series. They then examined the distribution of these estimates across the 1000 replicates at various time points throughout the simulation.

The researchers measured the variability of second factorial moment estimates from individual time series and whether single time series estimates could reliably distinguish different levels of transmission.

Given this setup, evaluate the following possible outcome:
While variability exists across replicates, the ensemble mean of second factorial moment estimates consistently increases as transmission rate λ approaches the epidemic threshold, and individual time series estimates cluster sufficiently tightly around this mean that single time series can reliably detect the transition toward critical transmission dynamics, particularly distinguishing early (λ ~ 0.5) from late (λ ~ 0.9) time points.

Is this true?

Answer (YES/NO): NO